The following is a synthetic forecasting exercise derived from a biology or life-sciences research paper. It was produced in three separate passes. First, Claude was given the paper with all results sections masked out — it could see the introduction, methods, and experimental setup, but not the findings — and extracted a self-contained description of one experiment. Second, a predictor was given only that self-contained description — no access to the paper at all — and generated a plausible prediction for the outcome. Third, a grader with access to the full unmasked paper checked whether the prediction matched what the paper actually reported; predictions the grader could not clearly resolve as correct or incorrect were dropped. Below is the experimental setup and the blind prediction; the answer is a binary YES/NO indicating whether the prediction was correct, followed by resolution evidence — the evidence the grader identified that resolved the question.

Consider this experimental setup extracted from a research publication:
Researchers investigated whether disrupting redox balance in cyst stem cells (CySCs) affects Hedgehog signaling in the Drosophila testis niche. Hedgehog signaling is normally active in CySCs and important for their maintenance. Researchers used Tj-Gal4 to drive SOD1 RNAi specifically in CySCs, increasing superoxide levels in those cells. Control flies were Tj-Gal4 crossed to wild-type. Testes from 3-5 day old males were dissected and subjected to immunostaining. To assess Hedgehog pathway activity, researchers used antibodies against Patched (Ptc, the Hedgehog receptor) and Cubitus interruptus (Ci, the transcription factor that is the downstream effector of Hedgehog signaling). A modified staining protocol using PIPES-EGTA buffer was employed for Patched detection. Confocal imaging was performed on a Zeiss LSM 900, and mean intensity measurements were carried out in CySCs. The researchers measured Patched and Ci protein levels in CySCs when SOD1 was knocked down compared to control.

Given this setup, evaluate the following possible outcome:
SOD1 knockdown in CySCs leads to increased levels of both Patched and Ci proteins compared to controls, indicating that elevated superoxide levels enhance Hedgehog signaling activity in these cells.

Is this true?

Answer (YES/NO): YES